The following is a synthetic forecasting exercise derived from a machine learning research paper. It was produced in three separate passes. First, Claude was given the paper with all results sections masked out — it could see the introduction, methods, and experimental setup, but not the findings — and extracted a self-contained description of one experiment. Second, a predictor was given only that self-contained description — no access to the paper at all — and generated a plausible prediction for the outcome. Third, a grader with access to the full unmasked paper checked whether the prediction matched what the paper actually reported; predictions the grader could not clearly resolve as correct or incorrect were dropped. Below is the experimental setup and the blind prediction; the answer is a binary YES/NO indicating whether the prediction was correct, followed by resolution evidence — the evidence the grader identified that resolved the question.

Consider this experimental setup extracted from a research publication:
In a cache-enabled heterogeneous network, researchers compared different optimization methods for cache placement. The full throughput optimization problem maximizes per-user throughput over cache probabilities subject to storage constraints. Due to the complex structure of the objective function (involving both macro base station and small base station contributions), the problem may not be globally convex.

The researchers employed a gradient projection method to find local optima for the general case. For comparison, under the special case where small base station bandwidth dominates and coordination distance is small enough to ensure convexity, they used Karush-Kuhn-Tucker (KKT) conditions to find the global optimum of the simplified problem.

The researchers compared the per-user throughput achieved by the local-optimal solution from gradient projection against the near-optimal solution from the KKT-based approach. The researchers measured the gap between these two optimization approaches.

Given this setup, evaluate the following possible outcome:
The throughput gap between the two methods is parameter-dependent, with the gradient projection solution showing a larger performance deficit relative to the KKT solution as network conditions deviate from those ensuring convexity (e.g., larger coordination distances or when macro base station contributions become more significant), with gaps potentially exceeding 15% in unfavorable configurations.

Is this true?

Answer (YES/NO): NO